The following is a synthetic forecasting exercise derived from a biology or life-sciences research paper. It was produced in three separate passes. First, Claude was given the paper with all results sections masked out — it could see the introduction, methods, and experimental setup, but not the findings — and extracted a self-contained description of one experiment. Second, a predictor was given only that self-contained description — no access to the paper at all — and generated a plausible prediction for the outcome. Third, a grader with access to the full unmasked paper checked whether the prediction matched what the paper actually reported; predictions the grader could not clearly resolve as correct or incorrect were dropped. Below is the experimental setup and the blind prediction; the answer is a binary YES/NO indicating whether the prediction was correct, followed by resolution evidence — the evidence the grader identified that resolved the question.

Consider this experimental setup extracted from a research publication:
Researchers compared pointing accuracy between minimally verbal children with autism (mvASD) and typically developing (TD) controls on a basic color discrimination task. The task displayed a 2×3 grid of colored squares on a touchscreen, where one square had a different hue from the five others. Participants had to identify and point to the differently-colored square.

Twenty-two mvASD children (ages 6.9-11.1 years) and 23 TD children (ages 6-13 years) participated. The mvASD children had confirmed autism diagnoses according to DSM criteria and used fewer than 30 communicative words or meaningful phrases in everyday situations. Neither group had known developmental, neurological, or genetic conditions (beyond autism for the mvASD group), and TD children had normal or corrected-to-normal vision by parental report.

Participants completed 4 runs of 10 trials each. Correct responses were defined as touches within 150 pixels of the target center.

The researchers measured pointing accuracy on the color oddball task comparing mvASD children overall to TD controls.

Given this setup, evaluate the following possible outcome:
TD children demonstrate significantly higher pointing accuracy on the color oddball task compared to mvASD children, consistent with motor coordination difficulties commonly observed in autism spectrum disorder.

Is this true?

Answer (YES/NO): NO